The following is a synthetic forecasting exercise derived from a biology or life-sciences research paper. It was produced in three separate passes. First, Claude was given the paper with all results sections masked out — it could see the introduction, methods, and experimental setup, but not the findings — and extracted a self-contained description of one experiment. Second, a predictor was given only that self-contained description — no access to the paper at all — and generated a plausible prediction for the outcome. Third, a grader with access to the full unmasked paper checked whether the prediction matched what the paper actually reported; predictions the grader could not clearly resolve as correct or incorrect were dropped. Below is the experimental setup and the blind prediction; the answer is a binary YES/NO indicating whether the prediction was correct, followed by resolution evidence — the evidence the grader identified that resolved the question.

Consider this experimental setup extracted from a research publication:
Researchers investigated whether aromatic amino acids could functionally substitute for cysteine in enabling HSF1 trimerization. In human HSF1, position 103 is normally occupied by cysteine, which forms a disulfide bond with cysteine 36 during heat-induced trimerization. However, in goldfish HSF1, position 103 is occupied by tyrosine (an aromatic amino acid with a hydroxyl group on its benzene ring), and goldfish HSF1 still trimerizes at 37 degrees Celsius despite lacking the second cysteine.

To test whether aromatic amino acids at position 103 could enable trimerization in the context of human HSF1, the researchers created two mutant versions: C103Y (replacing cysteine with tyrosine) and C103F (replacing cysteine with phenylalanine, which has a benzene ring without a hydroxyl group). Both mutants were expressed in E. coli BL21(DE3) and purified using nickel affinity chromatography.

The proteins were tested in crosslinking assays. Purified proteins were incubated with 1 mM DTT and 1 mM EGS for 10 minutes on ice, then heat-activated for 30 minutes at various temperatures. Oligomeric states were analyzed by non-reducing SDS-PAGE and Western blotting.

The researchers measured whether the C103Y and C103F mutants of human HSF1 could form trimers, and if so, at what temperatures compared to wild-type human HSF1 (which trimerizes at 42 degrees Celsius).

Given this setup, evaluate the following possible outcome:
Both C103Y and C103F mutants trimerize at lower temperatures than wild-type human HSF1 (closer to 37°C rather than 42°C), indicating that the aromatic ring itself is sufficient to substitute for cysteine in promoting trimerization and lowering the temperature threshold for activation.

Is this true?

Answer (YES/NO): NO